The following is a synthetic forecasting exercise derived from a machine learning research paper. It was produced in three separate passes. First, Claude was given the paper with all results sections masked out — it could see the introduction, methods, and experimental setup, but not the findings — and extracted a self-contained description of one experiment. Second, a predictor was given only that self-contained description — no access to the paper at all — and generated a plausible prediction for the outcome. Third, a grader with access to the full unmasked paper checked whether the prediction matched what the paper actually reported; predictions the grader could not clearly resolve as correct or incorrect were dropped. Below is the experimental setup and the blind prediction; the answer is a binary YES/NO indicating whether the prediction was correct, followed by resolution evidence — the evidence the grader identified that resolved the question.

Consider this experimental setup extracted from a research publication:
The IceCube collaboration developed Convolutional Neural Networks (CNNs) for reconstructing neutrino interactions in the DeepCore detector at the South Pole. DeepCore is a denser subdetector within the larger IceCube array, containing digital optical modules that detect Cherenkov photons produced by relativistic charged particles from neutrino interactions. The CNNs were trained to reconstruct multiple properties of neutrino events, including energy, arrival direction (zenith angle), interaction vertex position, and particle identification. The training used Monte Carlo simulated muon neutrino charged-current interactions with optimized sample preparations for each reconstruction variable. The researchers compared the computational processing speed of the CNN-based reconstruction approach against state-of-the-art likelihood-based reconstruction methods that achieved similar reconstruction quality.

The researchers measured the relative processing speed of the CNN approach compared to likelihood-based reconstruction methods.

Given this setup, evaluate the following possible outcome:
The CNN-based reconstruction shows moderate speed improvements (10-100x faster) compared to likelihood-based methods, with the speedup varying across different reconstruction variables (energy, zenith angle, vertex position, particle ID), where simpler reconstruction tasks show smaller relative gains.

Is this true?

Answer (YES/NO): NO